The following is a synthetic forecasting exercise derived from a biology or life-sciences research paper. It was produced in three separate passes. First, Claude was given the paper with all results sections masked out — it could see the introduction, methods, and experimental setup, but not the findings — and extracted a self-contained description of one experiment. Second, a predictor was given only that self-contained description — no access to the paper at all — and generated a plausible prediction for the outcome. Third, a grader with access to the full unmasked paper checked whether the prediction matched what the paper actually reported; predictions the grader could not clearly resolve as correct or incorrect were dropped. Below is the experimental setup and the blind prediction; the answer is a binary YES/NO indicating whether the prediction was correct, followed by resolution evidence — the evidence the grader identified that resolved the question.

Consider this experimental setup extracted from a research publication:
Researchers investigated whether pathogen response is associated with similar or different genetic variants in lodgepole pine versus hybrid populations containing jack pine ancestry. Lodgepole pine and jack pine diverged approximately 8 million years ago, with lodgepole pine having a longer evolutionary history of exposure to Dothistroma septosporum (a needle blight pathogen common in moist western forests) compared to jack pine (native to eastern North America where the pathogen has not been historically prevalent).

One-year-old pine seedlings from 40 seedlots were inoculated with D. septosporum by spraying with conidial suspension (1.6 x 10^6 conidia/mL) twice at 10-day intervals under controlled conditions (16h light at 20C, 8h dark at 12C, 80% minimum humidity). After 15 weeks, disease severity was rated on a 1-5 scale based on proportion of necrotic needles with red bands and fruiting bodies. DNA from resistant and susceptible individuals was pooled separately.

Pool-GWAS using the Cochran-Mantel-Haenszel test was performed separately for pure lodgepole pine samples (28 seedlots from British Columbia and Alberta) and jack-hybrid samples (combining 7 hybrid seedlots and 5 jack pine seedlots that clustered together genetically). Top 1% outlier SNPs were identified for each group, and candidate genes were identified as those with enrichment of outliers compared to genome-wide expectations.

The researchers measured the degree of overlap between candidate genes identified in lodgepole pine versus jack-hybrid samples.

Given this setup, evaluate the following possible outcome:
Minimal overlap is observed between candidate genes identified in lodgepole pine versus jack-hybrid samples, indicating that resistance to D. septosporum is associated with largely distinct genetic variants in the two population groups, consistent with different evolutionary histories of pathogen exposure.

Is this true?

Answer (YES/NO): YES